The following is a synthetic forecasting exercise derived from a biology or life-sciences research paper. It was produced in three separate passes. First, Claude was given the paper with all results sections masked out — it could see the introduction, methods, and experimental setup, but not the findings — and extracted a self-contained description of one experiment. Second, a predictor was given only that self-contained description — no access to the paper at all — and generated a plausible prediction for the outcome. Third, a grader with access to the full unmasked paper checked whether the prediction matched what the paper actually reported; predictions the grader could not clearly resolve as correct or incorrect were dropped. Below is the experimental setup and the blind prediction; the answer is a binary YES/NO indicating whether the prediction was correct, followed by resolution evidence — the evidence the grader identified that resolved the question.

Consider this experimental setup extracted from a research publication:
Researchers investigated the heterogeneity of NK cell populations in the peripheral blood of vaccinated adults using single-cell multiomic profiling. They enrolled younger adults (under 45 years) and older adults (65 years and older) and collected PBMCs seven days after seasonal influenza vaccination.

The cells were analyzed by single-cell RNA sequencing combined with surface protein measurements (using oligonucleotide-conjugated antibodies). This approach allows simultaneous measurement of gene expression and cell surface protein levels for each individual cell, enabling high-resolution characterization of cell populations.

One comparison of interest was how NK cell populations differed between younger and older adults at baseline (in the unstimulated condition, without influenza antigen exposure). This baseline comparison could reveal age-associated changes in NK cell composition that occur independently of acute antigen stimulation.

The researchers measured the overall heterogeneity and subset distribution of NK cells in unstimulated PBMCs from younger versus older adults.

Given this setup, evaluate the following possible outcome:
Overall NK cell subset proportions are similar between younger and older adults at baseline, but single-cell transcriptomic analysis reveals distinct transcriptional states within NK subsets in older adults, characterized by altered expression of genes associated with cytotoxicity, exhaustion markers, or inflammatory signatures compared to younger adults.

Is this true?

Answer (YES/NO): NO